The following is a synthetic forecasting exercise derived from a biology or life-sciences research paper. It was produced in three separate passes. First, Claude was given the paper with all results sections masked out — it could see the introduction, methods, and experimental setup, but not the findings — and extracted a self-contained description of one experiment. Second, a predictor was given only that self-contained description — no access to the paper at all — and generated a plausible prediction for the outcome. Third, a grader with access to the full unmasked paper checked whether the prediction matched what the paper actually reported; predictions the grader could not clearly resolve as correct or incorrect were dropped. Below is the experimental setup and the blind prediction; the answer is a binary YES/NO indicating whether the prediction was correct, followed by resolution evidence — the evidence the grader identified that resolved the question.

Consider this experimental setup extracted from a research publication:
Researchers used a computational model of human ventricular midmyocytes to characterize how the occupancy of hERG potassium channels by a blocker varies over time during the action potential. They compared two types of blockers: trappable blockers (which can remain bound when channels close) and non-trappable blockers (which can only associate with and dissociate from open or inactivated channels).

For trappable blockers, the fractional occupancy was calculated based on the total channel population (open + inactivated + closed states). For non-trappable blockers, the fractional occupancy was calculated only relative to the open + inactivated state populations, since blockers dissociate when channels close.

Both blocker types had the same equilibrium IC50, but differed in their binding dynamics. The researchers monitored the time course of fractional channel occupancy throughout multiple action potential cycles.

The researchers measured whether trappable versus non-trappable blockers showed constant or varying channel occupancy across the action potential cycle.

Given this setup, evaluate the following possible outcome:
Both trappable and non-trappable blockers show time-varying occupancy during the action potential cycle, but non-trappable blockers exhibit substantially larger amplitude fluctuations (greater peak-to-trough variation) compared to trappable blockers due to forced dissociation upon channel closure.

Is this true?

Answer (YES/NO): NO